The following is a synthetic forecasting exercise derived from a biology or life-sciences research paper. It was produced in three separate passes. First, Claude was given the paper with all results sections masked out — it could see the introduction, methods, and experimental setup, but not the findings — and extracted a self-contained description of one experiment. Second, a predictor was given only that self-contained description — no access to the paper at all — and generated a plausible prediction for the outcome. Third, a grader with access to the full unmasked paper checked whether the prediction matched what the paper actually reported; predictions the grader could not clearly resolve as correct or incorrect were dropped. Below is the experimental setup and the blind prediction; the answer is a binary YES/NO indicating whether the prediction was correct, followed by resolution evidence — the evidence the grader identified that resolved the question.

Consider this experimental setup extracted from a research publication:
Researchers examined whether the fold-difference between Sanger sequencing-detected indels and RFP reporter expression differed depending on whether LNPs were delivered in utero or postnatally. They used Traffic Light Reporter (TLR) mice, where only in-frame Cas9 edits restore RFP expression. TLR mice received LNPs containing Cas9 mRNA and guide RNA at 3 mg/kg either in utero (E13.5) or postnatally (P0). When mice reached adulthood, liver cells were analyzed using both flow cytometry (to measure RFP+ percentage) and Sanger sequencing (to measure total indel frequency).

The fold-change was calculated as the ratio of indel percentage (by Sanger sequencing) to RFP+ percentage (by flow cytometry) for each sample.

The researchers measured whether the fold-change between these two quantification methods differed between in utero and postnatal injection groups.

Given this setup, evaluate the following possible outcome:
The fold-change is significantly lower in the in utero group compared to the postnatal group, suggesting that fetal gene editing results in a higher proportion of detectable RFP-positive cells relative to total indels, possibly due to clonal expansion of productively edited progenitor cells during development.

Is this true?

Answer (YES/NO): NO